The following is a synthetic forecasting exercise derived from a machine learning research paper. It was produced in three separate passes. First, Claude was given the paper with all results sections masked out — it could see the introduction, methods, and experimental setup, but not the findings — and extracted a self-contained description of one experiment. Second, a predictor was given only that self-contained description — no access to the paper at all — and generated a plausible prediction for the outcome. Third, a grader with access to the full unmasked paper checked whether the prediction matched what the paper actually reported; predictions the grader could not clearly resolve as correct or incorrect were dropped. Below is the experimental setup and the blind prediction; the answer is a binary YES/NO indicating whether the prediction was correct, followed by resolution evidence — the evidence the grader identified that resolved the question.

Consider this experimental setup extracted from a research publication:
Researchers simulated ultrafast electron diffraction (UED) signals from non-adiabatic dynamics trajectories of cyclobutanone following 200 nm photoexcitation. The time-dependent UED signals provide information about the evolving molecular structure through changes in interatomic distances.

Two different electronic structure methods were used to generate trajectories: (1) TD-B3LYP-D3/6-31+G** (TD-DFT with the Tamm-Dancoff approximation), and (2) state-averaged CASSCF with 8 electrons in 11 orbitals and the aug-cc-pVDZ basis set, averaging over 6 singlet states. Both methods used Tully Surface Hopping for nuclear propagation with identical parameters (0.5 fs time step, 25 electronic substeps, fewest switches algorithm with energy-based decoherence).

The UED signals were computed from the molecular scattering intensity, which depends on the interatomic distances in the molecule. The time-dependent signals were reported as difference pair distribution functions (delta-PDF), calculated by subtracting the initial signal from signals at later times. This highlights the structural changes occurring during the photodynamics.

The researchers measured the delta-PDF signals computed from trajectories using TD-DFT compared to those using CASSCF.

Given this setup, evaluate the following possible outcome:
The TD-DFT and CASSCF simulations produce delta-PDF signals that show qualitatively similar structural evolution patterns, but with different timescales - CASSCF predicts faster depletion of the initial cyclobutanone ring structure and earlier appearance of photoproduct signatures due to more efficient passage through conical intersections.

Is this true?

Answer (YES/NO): NO